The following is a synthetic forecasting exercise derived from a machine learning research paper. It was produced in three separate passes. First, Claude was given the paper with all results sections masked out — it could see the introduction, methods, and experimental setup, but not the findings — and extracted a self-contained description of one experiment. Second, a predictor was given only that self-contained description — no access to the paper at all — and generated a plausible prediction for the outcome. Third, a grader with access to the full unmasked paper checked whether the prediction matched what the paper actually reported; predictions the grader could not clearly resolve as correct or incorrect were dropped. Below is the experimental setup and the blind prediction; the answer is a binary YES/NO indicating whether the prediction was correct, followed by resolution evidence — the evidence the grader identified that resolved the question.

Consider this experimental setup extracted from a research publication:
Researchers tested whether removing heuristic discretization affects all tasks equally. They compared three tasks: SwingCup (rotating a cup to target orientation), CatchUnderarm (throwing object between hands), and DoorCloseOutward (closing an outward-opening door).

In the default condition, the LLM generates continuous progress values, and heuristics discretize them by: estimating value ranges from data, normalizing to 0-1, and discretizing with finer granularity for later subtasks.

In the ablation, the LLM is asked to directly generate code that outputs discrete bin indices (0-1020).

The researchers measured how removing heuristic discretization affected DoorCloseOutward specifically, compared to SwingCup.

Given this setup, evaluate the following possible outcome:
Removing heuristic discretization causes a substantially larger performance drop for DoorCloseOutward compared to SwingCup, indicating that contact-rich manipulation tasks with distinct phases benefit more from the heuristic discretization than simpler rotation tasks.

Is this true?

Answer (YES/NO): NO